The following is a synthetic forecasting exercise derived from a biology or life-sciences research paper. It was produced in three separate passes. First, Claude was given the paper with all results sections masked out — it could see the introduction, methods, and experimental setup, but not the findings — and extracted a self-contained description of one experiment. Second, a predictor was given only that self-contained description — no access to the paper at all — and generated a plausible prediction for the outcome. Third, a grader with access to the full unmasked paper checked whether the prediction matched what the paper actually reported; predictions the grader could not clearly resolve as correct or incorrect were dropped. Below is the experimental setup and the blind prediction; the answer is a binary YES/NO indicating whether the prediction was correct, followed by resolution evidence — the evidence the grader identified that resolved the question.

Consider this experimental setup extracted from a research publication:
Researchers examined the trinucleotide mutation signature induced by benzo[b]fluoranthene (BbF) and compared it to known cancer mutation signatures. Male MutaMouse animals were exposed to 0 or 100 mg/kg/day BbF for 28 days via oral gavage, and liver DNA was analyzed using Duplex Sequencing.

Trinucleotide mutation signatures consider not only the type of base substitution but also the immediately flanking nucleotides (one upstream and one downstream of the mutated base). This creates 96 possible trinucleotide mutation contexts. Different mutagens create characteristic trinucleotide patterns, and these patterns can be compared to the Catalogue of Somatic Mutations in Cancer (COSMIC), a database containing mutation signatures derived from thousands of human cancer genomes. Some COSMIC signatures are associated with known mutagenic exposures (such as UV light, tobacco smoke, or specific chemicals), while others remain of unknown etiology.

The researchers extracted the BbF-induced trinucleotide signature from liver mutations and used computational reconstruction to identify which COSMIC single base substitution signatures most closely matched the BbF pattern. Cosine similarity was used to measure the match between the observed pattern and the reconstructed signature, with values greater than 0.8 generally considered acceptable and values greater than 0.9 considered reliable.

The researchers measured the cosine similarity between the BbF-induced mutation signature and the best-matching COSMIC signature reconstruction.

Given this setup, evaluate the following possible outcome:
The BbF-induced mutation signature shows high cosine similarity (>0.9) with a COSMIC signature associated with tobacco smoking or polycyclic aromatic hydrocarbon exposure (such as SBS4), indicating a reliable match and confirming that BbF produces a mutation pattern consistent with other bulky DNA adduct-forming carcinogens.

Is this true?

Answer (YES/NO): YES